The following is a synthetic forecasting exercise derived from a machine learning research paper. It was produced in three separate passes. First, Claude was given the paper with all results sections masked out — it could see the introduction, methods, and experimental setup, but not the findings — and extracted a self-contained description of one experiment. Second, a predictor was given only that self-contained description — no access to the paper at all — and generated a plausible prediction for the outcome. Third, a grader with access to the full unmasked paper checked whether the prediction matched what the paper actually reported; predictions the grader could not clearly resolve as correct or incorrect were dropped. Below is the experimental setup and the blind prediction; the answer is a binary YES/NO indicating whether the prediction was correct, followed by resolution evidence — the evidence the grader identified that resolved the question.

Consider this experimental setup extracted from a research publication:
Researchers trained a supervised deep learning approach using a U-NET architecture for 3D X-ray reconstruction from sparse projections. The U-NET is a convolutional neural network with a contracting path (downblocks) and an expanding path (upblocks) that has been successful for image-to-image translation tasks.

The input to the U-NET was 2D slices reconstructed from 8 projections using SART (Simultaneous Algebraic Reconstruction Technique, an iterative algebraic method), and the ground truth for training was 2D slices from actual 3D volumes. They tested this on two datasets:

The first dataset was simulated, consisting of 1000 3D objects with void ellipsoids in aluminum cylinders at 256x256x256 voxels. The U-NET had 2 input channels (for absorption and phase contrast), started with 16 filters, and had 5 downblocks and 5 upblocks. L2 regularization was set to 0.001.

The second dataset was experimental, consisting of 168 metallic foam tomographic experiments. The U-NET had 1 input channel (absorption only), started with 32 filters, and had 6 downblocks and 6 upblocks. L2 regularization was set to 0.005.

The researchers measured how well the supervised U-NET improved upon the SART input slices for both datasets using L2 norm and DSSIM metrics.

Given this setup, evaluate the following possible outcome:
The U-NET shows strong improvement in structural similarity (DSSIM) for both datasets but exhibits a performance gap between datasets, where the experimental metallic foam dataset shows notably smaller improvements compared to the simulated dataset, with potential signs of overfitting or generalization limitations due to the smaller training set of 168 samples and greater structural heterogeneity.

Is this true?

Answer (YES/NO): NO